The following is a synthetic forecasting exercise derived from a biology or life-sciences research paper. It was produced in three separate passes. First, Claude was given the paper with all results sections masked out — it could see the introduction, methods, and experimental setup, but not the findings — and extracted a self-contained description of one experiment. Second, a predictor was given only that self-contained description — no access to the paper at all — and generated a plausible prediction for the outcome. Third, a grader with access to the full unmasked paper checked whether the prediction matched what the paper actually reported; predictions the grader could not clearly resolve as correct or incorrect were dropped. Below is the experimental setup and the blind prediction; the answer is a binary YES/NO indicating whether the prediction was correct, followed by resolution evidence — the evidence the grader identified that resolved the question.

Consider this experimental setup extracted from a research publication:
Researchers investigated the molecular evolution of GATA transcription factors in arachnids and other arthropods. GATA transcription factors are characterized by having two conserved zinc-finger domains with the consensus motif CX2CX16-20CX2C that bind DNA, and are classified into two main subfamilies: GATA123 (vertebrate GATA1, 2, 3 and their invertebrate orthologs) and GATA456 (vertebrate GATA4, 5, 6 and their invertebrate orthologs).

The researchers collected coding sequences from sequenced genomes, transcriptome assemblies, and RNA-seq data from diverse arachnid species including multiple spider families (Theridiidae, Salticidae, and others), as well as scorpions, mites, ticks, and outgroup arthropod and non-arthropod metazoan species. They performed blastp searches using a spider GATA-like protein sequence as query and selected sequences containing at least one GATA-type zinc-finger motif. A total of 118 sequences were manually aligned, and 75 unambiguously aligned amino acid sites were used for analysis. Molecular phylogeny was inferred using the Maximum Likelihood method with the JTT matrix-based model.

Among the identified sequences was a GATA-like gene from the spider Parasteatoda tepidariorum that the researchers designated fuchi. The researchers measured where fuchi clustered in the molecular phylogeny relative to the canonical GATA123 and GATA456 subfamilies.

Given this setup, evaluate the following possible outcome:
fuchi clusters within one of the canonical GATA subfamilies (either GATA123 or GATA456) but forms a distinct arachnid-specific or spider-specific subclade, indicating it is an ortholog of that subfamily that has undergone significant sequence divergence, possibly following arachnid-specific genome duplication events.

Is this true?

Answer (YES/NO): NO